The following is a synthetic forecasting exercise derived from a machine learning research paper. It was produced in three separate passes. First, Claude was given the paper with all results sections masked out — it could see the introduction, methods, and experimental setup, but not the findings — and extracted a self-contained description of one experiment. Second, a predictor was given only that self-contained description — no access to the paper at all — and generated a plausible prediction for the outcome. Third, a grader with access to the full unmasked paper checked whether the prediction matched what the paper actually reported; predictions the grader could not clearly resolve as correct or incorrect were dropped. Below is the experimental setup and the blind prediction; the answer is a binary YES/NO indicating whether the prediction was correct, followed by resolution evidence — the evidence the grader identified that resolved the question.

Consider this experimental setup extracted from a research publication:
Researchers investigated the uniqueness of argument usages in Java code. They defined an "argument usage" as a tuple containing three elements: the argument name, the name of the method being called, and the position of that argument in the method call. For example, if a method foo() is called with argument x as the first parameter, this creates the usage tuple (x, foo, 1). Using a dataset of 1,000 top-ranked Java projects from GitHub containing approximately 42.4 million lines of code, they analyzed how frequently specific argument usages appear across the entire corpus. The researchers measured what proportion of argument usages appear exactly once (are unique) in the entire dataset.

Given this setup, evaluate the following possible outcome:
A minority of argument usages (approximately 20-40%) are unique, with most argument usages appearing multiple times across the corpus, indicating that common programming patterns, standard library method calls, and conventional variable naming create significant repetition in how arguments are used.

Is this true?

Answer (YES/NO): NO